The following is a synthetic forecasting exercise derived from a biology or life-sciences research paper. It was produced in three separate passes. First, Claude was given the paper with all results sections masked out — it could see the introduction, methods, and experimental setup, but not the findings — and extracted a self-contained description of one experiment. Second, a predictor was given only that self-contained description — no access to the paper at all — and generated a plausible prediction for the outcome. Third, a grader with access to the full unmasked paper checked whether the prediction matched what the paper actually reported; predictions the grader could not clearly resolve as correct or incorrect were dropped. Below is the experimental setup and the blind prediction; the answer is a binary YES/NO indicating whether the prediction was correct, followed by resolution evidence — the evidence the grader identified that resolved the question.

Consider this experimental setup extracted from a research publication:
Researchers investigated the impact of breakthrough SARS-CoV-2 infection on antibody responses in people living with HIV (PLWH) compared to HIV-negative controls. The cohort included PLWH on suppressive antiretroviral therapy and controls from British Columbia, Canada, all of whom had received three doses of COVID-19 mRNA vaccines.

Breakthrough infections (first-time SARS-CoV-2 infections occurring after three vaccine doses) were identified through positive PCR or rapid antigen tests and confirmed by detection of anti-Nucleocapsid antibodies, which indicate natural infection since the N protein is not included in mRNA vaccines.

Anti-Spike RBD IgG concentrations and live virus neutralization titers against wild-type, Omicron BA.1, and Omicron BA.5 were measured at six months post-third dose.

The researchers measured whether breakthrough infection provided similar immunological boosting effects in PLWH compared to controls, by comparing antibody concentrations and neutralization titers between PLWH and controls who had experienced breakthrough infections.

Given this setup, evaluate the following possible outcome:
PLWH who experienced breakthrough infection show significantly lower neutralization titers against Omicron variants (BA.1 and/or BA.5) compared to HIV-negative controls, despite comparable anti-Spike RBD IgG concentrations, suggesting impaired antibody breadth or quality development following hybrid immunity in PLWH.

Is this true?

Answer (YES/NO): NO